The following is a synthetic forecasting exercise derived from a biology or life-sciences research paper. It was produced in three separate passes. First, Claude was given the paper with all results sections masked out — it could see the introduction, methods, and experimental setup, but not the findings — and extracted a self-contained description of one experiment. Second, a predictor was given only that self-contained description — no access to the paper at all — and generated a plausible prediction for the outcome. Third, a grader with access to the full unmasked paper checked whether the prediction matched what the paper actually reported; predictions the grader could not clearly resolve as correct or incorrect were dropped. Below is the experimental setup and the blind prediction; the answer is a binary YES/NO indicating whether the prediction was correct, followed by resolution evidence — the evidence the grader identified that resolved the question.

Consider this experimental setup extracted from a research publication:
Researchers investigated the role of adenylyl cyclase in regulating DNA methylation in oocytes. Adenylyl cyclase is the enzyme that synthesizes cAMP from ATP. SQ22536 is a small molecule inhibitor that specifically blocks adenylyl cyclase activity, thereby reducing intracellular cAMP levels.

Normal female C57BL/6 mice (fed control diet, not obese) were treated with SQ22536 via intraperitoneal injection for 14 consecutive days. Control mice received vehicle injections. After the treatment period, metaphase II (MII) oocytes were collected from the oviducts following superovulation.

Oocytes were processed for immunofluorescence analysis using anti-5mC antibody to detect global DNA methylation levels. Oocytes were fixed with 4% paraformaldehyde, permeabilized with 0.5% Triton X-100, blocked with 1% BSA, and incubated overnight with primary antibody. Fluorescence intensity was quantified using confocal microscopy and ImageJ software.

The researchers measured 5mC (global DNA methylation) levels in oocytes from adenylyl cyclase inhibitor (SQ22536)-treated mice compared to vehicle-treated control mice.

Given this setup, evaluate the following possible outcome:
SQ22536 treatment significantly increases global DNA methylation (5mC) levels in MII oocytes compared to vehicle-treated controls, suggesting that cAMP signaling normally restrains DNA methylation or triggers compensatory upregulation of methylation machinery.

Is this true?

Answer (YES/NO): NO